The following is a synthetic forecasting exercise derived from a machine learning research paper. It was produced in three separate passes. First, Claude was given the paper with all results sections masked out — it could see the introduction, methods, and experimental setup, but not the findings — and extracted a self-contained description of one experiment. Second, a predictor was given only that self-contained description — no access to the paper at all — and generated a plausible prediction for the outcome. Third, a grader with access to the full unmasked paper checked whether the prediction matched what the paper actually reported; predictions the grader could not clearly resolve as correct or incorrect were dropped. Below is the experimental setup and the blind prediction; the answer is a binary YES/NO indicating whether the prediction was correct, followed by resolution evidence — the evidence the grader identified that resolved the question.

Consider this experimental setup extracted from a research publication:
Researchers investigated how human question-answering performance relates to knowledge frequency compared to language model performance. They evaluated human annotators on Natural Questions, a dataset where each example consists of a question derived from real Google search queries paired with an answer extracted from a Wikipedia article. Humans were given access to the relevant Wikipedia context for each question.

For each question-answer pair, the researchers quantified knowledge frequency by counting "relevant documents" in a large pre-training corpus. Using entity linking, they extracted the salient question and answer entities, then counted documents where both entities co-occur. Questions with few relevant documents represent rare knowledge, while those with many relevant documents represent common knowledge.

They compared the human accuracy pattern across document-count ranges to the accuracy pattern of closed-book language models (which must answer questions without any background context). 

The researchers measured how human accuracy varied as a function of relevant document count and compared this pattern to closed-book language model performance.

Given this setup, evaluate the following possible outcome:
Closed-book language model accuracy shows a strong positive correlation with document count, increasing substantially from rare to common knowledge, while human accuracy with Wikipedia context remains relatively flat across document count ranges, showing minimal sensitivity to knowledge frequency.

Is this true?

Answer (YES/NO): NO